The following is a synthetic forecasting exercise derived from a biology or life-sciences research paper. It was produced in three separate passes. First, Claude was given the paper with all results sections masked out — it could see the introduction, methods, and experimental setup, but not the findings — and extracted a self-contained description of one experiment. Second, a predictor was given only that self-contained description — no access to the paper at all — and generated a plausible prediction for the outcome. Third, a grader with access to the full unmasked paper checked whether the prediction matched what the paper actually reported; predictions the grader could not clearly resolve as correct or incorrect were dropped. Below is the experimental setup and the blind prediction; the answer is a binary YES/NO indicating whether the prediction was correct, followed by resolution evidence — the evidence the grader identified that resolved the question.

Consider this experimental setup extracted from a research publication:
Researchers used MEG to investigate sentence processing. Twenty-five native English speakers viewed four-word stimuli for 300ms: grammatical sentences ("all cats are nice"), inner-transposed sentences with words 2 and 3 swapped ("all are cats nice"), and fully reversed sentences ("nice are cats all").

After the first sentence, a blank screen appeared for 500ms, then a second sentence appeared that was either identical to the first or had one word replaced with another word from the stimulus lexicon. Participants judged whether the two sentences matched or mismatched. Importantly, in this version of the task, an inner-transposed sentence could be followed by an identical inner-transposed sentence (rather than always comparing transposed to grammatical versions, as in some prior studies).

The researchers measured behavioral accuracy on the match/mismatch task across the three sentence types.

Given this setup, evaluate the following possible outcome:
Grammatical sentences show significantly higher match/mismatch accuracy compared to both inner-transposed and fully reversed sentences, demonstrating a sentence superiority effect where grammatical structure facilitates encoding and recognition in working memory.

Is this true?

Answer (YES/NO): YES